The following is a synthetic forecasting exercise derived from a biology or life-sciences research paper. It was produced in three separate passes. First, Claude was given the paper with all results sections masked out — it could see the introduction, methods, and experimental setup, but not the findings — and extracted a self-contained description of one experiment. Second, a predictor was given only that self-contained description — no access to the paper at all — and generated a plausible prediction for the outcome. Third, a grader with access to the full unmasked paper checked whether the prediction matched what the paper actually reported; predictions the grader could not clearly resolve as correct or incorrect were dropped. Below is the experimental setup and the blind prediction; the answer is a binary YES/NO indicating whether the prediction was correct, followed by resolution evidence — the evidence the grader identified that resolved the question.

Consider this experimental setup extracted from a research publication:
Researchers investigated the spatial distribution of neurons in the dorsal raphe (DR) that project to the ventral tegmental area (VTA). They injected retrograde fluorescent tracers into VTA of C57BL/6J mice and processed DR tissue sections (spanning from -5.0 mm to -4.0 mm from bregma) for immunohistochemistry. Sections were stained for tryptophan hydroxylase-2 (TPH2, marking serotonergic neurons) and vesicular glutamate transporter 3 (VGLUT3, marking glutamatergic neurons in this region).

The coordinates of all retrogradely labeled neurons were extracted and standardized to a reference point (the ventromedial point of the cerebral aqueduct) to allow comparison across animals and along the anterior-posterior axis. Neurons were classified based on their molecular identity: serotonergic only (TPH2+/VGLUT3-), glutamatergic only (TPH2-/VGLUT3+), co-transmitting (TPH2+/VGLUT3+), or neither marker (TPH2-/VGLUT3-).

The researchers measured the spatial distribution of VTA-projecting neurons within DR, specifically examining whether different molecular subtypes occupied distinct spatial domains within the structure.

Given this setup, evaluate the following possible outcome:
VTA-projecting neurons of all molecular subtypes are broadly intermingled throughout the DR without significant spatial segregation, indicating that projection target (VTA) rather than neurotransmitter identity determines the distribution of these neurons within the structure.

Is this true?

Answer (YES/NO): NO